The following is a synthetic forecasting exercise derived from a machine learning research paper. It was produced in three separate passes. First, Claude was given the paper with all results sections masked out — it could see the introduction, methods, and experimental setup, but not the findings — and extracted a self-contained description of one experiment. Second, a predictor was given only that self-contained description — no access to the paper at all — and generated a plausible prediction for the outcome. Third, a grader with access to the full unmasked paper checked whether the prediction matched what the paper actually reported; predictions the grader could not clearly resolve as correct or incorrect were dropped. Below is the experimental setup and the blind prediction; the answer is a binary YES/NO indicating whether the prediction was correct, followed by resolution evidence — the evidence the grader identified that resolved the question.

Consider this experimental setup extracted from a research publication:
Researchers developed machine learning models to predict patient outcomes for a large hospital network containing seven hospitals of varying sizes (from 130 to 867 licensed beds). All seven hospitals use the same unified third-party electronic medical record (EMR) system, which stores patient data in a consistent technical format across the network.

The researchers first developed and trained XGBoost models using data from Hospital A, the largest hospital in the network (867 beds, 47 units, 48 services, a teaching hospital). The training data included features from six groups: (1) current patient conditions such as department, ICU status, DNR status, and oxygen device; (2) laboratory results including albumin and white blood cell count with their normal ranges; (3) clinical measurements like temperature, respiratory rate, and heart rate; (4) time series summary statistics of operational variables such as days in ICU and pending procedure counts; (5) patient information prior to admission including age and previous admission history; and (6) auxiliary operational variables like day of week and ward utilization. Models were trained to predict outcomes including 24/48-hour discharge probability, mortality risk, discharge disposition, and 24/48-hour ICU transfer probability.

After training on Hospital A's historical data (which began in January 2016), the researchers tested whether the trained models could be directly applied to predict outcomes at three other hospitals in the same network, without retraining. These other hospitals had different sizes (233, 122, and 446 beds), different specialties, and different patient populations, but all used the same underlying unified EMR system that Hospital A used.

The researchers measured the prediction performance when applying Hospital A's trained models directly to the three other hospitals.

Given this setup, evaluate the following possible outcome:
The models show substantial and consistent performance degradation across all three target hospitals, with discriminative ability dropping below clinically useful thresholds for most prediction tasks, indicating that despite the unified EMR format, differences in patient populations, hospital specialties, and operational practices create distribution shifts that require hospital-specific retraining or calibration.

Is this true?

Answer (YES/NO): NO